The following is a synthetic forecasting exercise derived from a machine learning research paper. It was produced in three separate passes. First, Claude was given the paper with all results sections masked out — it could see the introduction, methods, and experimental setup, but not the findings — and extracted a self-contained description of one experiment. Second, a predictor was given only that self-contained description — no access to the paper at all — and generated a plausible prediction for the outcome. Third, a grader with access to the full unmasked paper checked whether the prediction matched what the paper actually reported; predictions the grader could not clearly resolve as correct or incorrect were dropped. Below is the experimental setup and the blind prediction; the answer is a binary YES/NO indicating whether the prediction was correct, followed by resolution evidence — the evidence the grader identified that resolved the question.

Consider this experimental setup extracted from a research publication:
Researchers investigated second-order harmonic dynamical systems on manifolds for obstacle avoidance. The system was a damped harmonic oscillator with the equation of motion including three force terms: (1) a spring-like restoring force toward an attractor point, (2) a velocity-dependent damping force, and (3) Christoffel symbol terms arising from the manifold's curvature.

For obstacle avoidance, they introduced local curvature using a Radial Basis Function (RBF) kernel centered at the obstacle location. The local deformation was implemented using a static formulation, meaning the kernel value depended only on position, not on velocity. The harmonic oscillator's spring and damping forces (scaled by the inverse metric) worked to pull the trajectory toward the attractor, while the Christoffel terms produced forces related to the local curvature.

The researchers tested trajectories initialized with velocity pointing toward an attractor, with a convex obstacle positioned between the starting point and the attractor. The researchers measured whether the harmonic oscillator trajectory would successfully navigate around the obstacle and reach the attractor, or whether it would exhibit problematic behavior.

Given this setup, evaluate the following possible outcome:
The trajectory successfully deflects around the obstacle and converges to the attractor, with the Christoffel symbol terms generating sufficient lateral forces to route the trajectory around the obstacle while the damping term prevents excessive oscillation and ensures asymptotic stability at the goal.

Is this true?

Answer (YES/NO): NO